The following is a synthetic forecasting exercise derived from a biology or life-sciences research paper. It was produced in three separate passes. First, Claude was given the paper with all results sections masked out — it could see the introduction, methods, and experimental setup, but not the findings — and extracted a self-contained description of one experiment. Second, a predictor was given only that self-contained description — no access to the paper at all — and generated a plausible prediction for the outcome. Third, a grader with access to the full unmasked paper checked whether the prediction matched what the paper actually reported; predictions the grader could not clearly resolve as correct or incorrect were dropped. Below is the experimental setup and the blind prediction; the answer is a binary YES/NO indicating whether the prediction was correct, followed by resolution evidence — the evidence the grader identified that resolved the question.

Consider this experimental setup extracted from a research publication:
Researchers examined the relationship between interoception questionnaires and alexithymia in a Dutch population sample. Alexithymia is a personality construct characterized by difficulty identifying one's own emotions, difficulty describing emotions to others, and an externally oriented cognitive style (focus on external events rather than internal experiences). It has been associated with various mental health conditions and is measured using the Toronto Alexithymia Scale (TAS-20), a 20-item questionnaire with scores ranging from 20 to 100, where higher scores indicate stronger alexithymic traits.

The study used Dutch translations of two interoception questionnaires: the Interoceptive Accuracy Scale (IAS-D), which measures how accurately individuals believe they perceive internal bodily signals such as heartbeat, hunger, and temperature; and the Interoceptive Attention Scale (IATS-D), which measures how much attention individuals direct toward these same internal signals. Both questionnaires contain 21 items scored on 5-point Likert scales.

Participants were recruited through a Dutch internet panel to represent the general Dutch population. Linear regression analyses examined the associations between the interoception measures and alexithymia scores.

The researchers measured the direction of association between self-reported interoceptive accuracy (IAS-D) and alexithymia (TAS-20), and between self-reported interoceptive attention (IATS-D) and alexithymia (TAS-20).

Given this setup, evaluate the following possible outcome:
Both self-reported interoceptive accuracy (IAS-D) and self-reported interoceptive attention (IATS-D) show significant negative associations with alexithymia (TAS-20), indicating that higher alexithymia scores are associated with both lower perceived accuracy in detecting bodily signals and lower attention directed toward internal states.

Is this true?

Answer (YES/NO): NO